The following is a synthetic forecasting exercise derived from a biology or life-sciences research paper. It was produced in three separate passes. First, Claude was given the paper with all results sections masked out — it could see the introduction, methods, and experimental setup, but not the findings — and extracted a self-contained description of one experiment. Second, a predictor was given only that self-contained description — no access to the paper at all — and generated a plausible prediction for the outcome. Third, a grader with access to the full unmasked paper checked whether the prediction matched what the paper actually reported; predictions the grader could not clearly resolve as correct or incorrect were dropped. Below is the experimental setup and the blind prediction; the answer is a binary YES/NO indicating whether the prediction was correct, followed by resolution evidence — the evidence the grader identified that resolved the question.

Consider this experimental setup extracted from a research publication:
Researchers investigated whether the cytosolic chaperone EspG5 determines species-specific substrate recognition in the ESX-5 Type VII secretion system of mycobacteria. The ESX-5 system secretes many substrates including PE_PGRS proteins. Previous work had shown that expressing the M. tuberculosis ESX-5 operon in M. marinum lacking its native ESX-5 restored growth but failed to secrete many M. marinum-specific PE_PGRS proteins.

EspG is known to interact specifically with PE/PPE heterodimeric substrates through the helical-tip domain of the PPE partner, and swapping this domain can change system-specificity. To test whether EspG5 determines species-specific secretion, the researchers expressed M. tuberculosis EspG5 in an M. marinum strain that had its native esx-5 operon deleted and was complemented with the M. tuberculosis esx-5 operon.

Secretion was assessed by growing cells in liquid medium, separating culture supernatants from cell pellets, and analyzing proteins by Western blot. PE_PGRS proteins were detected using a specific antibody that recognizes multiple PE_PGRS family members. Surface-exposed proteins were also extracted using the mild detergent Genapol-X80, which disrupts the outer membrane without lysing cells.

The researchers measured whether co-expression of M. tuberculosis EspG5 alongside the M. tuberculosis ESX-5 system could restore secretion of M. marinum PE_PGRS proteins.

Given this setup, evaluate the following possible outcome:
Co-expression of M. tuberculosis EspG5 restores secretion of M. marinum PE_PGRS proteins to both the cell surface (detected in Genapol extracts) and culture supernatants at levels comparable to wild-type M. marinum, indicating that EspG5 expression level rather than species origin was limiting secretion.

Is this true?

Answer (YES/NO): NO